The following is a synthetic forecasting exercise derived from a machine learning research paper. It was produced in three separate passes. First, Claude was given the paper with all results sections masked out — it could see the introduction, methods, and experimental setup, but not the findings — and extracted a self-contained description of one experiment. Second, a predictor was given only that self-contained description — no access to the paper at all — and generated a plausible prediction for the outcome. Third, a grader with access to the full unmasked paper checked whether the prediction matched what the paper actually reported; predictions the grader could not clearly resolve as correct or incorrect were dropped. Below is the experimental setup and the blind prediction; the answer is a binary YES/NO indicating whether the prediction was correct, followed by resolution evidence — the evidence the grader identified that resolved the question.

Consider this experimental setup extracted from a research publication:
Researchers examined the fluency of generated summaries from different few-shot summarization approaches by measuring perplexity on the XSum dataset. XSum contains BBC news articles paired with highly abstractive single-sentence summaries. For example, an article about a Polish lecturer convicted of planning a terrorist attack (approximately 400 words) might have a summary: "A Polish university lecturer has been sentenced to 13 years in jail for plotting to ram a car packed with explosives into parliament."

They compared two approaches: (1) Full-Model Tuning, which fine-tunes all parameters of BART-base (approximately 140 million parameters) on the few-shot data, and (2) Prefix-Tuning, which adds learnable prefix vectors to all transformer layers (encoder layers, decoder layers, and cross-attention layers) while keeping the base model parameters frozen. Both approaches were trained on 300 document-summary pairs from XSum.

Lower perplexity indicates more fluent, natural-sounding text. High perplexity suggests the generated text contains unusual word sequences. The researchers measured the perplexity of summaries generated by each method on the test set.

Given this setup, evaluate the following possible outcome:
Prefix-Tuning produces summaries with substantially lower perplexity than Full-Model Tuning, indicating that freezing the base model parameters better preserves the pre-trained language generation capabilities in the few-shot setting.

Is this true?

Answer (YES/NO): YES